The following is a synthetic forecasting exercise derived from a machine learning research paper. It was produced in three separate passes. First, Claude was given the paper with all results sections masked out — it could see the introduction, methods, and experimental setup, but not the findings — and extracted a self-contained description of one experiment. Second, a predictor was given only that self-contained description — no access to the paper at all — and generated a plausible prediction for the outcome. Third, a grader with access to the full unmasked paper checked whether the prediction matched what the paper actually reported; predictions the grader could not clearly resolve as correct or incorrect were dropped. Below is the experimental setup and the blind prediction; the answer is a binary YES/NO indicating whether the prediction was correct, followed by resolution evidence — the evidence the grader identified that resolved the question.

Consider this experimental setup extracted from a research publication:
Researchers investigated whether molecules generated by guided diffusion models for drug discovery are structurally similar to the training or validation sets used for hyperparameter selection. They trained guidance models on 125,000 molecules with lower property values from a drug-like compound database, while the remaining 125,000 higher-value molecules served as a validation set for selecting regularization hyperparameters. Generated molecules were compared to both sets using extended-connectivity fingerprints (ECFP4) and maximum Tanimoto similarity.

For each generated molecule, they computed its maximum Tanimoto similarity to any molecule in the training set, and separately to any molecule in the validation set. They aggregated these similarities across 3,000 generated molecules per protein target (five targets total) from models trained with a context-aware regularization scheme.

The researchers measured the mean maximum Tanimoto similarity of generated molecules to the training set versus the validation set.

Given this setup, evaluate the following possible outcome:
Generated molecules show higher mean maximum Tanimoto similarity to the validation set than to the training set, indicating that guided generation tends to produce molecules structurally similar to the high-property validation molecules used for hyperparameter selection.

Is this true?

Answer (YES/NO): NO